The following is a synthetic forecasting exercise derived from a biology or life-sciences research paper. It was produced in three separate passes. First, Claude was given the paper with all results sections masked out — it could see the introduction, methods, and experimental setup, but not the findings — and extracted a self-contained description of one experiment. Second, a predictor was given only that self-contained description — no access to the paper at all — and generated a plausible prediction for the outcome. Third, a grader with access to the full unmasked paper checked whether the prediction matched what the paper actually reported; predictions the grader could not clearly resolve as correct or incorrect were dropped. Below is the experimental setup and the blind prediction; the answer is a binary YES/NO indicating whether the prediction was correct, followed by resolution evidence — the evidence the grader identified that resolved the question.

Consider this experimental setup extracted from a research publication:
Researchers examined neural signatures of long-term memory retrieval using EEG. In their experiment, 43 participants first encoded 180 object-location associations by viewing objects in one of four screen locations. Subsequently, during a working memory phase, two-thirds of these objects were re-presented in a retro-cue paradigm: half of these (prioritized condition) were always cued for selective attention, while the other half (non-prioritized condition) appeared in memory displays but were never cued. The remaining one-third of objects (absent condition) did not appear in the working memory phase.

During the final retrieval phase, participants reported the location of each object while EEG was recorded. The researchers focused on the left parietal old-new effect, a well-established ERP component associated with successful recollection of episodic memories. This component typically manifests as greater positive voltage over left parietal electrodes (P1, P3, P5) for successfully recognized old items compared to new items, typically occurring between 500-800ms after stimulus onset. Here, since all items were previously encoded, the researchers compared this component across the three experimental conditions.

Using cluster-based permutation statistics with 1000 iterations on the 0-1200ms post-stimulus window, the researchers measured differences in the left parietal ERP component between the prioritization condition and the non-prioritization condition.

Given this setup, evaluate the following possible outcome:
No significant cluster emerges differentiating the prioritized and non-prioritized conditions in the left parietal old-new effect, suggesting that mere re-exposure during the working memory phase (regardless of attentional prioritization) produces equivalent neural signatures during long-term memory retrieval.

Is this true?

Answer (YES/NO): NO